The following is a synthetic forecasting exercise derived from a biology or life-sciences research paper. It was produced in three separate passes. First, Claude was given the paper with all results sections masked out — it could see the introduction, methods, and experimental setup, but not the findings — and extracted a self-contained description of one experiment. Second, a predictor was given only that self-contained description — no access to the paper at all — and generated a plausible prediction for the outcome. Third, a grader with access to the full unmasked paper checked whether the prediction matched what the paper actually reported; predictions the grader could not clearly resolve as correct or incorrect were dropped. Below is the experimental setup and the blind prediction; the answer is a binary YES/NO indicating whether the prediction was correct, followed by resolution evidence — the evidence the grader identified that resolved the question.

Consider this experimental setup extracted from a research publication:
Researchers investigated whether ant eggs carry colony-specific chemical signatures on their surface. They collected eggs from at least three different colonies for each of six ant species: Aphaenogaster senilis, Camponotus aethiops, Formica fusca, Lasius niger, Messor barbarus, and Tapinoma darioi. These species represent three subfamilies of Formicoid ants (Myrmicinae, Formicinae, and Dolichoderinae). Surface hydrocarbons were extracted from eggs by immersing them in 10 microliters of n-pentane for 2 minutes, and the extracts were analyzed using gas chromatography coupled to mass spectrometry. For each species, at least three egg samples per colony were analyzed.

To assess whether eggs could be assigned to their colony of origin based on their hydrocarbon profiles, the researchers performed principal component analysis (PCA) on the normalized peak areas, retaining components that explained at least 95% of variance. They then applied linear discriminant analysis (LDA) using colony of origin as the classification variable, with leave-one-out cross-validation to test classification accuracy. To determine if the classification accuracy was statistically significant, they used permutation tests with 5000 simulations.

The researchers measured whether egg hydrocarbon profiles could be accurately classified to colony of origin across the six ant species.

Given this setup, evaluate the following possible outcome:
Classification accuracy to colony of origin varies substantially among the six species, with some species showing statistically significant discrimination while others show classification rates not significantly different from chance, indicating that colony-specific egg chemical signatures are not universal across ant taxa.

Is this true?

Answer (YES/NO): NO